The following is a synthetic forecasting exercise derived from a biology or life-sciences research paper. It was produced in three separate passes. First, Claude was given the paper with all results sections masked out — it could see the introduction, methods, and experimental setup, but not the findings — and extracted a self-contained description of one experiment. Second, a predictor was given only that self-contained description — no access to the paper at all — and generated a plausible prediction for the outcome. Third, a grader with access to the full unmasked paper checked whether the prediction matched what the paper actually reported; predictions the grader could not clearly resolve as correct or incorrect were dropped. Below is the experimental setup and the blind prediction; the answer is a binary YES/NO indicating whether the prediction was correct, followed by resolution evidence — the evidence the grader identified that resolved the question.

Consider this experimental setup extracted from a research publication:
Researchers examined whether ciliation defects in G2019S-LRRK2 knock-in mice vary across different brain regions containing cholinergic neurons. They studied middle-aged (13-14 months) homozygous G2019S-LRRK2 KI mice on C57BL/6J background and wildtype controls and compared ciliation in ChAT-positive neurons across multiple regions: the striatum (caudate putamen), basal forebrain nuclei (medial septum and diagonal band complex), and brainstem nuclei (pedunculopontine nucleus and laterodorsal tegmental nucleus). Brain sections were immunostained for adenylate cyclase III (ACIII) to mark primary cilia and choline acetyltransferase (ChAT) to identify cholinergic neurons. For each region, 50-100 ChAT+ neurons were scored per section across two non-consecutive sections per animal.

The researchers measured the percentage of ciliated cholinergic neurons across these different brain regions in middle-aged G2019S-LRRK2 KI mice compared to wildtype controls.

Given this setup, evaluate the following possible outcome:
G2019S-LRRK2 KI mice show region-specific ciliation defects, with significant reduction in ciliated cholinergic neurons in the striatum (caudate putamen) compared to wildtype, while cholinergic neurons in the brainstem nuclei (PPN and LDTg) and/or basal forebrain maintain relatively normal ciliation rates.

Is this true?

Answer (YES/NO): NO